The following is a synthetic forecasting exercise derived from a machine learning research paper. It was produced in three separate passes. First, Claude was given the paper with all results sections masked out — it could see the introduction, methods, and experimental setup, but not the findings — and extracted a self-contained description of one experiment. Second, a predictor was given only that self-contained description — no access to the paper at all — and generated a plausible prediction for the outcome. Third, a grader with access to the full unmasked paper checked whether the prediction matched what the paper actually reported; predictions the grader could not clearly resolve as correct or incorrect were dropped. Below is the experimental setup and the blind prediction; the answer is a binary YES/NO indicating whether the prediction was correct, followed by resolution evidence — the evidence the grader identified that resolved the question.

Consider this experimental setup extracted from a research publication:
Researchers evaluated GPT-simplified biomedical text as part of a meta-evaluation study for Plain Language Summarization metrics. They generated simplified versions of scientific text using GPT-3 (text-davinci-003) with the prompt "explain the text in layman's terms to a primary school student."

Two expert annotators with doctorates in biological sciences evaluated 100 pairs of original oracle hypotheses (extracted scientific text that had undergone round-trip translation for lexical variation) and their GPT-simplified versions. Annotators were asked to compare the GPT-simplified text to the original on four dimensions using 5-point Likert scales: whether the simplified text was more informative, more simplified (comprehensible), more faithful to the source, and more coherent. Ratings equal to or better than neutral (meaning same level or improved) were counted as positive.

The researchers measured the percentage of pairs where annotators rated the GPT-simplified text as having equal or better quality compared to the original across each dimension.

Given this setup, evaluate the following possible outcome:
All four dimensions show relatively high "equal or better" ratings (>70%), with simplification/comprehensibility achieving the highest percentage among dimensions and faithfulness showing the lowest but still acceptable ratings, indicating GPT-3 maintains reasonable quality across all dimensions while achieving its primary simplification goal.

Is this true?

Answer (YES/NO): NO